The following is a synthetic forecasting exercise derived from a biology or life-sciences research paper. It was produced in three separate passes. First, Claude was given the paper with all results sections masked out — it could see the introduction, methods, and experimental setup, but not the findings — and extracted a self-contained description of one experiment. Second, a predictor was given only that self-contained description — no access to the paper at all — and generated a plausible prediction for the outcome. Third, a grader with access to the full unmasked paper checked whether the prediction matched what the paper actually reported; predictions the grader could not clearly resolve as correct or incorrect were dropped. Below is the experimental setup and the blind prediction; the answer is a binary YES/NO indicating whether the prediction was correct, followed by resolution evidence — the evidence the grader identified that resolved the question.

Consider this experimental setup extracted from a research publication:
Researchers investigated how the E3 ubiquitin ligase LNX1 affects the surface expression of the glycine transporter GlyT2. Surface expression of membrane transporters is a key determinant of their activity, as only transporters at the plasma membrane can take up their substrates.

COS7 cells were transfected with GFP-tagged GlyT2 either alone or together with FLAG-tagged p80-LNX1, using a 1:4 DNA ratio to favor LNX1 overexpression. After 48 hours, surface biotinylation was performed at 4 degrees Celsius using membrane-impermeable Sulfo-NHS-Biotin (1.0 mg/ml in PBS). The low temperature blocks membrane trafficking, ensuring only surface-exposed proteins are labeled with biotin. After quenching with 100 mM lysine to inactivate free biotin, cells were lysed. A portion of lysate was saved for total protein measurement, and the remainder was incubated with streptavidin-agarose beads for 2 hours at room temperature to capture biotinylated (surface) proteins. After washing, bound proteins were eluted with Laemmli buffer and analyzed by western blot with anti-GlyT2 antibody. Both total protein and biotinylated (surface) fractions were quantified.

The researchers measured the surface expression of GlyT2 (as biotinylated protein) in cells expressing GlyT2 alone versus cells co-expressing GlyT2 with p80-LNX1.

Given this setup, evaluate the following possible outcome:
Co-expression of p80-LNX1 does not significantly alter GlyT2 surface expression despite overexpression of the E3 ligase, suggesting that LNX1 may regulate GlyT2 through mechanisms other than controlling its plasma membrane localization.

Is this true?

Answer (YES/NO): NO